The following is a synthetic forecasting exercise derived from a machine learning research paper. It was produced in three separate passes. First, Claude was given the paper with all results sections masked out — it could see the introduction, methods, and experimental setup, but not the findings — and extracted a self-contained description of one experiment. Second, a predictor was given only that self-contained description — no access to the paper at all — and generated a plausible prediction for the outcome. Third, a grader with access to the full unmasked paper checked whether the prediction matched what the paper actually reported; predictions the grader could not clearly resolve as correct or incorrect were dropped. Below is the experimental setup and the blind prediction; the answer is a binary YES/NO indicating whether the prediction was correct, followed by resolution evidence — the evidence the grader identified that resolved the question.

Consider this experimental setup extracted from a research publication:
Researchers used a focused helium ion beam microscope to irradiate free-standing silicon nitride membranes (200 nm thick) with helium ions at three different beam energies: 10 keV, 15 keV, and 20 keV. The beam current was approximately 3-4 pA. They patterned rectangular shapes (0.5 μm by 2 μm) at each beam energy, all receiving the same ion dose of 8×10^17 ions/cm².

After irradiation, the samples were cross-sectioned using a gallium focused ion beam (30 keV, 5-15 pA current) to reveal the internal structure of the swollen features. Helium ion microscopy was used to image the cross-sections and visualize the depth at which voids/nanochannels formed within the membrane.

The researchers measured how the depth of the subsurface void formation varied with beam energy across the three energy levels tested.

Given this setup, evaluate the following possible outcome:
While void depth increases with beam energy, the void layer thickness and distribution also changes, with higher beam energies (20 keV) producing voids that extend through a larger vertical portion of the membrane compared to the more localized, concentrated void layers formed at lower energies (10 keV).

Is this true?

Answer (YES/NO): NO